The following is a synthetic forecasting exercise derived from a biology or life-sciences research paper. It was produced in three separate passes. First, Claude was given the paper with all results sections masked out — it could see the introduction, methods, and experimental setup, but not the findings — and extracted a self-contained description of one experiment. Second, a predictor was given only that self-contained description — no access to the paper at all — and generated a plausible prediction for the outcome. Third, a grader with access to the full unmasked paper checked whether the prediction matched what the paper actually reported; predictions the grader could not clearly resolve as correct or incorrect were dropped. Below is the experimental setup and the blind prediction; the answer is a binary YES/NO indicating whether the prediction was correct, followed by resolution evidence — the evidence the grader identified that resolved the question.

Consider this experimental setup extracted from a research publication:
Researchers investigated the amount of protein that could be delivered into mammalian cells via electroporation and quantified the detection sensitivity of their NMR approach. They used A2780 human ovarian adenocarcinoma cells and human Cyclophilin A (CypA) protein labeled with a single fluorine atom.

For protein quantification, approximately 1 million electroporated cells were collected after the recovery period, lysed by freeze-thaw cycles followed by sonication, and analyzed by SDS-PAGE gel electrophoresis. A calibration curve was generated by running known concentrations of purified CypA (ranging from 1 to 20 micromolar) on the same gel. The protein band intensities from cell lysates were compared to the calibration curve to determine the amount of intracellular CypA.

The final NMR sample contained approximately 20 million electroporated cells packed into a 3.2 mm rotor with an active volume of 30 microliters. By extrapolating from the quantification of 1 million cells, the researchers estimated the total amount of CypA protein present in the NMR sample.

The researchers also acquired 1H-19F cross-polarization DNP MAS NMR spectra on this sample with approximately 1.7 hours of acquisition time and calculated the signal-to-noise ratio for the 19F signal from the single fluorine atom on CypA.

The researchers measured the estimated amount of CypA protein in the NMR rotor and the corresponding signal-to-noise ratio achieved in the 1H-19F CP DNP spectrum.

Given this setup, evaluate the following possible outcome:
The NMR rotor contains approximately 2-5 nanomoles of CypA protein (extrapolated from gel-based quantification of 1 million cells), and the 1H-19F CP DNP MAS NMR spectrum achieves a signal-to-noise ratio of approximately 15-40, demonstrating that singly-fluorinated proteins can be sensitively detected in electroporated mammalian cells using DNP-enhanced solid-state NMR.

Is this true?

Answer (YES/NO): NO